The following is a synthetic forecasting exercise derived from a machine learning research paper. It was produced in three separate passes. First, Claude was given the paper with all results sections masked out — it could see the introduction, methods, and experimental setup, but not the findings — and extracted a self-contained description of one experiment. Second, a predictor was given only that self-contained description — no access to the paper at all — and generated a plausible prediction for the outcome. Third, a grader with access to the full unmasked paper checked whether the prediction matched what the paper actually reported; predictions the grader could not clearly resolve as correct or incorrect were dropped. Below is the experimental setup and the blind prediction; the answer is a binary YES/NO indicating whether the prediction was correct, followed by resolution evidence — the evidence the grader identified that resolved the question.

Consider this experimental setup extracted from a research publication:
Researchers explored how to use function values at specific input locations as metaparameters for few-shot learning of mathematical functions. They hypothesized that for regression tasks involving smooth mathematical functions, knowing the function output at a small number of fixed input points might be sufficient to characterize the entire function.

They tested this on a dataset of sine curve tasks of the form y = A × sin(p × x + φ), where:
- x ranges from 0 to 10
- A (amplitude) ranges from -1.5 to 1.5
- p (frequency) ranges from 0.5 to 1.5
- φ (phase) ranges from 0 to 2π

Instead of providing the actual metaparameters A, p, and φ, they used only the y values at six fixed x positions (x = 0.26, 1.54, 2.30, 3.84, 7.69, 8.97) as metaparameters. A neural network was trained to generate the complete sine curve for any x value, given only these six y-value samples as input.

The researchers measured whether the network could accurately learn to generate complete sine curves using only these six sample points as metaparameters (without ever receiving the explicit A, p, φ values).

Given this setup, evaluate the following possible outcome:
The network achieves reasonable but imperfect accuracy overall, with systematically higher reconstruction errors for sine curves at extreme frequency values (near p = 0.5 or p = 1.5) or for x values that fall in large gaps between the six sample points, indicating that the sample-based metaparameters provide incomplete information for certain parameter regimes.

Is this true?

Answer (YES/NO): NO